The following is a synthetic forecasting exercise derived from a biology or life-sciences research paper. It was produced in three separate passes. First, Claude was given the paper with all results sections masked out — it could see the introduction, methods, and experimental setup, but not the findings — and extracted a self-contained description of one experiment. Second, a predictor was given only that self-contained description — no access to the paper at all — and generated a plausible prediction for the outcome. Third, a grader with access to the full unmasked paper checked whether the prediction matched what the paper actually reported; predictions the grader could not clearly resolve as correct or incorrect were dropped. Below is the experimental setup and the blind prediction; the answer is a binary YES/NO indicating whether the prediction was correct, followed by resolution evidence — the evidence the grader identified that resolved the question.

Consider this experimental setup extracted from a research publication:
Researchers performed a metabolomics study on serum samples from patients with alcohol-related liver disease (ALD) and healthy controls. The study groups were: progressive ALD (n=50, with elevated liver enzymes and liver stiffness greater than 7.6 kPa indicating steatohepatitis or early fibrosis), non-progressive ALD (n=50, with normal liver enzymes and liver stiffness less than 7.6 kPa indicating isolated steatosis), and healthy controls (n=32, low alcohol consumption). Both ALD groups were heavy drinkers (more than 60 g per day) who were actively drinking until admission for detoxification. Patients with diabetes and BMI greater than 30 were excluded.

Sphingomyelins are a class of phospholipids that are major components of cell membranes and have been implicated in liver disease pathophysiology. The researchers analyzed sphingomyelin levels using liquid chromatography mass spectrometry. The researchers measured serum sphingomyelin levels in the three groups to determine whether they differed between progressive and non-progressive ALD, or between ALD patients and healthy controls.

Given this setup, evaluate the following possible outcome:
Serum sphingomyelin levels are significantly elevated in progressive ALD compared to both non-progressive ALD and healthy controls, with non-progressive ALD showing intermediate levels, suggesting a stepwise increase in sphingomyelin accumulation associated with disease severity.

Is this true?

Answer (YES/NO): NO